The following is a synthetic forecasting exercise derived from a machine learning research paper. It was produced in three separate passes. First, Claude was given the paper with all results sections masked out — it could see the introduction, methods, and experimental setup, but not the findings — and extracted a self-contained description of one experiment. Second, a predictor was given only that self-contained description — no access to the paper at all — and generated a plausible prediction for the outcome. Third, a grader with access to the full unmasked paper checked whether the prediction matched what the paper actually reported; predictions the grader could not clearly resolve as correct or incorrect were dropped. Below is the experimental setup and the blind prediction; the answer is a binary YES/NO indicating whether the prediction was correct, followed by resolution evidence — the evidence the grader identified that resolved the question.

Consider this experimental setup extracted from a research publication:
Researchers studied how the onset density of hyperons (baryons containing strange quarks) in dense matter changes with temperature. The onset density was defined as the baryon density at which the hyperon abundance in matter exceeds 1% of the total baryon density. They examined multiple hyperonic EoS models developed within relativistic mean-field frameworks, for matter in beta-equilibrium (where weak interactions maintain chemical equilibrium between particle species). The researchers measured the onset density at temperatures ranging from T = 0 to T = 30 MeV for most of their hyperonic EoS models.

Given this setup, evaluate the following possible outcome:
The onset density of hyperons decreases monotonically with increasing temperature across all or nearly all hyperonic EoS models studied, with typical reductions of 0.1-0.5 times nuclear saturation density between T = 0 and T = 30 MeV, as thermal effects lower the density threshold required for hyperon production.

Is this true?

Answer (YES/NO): NO